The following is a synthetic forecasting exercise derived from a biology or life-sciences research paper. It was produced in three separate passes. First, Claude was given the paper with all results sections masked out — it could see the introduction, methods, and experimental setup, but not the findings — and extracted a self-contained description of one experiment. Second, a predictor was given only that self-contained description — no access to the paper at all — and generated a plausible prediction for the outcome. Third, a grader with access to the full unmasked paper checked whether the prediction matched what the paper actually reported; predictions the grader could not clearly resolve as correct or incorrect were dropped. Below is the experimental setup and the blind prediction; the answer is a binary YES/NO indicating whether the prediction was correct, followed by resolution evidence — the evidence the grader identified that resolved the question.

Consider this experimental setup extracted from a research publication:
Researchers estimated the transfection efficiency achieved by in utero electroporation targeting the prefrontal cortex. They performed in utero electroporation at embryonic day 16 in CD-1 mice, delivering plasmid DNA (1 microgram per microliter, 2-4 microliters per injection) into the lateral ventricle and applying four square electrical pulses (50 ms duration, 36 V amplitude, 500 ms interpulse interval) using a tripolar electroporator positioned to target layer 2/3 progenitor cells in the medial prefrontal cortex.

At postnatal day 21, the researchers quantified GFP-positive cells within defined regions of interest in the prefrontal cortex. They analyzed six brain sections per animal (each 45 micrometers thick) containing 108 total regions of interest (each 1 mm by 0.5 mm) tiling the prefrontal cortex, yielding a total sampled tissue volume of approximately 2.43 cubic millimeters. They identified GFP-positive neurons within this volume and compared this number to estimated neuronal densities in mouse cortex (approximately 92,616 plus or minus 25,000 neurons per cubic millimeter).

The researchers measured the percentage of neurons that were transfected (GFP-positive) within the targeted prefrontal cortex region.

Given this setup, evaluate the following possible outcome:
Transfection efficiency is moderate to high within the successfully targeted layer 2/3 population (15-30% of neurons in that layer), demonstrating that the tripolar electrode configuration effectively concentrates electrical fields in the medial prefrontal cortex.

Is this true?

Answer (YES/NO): NO